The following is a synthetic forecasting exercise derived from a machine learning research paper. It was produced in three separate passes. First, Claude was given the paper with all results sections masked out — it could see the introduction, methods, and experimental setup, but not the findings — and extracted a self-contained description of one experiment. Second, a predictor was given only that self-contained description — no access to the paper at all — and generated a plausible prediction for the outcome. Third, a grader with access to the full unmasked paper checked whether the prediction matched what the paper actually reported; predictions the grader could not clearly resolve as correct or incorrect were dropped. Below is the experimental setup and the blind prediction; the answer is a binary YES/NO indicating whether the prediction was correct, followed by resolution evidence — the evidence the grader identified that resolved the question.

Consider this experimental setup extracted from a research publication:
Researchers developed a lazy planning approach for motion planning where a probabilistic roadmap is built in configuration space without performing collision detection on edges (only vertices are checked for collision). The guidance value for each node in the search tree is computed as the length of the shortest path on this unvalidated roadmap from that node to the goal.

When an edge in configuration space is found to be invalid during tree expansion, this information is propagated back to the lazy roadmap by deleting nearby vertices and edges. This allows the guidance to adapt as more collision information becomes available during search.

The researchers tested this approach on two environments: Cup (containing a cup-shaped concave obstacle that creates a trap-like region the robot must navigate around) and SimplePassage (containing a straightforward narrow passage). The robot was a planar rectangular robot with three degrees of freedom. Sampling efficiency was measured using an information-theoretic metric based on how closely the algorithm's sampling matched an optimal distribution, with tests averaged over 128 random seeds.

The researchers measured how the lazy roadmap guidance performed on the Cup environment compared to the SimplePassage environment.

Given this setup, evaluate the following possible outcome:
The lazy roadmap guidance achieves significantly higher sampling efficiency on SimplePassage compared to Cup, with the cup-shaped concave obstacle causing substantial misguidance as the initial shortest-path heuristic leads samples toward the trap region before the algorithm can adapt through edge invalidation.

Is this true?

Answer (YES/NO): YES